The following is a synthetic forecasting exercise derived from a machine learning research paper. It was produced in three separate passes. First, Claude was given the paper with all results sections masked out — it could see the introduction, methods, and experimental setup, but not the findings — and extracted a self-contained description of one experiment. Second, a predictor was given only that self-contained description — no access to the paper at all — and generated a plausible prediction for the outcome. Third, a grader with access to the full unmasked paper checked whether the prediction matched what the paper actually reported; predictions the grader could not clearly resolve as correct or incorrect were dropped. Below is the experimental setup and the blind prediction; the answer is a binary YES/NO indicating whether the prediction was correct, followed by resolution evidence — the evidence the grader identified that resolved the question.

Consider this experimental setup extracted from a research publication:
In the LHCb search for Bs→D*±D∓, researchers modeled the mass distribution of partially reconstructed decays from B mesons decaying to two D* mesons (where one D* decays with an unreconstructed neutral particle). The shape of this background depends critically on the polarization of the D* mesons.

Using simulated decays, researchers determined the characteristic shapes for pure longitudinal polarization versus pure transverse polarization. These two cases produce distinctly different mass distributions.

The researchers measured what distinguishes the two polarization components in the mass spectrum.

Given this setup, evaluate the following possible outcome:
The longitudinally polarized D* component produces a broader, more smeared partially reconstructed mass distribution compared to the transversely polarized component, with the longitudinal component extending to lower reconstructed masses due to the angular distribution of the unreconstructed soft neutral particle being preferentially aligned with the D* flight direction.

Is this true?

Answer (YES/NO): NO